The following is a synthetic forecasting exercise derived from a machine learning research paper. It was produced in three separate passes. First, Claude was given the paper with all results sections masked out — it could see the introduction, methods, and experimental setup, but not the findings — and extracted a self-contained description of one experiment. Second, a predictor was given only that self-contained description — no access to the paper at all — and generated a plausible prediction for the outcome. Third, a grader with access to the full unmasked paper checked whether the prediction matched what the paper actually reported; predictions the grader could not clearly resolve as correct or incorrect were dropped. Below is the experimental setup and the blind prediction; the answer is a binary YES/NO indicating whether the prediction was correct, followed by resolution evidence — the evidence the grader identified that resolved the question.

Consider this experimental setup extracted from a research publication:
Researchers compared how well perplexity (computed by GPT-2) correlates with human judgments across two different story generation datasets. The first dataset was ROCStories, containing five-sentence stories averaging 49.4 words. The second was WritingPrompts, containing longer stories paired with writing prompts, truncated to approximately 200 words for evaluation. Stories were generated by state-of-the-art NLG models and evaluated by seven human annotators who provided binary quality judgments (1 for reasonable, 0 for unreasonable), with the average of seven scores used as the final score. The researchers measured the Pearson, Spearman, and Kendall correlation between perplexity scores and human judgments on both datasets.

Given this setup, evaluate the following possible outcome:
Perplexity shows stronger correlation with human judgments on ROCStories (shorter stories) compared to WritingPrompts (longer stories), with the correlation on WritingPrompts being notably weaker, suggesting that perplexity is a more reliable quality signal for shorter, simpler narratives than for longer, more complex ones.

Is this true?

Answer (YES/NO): YES